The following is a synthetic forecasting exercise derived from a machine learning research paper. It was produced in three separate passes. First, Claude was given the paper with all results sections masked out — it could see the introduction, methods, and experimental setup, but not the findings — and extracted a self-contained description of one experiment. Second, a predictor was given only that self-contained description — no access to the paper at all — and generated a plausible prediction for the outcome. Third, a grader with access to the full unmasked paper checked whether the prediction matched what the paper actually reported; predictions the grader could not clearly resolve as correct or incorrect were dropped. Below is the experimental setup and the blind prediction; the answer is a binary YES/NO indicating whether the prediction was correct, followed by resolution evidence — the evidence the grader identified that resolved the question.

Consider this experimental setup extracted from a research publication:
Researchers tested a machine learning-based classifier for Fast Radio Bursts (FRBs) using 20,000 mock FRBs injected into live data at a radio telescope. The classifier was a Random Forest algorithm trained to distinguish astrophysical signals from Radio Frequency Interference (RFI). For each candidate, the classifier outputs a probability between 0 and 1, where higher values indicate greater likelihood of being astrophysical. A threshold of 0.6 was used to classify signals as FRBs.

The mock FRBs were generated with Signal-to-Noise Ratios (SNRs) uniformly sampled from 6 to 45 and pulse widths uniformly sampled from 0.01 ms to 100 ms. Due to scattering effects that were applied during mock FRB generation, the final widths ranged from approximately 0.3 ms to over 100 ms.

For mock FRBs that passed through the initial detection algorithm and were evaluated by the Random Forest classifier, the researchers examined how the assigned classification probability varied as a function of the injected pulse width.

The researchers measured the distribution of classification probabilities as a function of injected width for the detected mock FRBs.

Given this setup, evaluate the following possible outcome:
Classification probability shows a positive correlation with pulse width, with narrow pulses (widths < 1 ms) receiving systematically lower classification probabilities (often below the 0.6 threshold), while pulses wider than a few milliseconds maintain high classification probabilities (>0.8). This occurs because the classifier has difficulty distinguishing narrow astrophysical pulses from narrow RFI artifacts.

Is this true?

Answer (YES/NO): NO